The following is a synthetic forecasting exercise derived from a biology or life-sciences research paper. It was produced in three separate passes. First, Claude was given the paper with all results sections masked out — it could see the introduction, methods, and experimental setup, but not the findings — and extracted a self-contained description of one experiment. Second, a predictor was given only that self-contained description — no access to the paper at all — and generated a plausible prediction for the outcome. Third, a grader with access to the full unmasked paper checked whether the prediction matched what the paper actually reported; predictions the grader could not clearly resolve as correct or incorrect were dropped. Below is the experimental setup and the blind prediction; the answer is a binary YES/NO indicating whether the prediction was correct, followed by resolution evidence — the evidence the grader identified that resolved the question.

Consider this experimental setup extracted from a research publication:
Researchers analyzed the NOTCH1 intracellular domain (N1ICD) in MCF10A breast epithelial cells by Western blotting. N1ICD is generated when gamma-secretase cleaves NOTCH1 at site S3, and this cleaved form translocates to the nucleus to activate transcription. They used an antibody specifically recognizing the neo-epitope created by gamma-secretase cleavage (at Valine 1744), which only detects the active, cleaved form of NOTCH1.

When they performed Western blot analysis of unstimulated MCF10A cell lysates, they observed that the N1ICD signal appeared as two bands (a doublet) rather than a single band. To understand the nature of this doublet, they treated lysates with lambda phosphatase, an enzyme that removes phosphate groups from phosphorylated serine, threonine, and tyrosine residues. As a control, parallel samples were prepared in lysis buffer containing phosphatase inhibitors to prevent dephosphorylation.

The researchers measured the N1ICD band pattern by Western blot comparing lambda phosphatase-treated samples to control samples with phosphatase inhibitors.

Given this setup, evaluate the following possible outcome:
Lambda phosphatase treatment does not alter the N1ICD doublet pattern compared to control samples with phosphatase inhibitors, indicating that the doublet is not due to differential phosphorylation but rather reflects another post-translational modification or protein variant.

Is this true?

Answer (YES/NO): NO